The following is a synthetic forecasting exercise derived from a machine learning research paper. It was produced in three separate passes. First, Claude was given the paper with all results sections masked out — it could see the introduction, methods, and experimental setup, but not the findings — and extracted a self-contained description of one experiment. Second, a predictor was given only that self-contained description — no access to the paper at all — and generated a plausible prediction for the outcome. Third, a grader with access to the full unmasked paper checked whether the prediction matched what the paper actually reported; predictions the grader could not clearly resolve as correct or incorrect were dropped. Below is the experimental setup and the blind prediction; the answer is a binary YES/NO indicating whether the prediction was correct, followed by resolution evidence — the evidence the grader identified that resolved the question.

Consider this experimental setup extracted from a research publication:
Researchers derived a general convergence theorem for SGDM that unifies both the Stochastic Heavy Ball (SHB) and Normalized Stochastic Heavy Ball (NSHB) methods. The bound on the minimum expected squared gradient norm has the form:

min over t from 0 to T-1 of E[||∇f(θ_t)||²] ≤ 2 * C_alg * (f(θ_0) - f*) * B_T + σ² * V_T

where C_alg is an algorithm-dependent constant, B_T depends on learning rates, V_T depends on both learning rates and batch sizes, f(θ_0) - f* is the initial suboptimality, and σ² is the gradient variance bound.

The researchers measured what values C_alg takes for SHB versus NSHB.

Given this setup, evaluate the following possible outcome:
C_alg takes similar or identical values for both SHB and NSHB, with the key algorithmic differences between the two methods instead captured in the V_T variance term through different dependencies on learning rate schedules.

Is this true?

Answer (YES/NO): NO